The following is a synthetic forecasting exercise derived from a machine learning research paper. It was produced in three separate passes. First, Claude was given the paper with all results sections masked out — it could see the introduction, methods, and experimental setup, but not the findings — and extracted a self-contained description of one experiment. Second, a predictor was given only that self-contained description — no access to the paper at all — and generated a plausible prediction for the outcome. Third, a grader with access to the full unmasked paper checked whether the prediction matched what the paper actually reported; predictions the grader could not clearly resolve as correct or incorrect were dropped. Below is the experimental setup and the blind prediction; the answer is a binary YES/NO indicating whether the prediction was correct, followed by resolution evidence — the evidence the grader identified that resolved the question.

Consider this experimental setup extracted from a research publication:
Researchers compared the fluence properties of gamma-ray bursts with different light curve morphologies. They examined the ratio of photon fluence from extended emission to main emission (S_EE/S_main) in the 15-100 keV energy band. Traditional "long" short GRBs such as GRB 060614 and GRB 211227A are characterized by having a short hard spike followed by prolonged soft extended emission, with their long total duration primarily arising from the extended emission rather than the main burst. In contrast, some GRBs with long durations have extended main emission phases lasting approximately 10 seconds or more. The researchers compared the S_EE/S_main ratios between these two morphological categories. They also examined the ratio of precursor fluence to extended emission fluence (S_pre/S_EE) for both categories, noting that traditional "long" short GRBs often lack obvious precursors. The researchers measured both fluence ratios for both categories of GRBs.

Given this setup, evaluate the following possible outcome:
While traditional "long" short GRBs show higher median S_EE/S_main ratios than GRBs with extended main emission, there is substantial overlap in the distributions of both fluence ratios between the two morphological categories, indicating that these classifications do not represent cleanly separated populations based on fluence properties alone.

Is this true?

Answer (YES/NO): NO